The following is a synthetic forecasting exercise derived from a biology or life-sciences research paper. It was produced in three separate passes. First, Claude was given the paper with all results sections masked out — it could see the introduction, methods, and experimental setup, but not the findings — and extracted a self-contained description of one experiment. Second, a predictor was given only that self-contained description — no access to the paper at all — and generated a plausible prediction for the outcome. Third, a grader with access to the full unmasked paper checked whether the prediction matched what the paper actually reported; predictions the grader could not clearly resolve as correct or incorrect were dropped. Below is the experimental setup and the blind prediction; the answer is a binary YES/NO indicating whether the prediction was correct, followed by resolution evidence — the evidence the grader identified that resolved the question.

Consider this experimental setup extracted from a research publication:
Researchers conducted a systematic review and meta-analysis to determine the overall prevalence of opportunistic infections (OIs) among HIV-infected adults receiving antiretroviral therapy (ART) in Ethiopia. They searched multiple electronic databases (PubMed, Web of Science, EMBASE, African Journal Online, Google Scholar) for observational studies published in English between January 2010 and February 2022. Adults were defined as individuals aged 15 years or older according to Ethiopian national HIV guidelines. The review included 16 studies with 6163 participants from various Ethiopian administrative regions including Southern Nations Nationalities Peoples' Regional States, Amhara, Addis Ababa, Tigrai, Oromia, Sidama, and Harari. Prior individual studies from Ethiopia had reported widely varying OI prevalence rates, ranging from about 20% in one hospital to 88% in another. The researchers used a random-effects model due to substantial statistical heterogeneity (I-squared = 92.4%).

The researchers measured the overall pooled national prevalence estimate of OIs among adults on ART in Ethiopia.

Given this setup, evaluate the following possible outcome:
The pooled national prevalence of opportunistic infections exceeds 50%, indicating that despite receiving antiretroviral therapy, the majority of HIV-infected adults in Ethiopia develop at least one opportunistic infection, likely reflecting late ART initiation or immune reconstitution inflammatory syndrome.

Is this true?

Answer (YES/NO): NO